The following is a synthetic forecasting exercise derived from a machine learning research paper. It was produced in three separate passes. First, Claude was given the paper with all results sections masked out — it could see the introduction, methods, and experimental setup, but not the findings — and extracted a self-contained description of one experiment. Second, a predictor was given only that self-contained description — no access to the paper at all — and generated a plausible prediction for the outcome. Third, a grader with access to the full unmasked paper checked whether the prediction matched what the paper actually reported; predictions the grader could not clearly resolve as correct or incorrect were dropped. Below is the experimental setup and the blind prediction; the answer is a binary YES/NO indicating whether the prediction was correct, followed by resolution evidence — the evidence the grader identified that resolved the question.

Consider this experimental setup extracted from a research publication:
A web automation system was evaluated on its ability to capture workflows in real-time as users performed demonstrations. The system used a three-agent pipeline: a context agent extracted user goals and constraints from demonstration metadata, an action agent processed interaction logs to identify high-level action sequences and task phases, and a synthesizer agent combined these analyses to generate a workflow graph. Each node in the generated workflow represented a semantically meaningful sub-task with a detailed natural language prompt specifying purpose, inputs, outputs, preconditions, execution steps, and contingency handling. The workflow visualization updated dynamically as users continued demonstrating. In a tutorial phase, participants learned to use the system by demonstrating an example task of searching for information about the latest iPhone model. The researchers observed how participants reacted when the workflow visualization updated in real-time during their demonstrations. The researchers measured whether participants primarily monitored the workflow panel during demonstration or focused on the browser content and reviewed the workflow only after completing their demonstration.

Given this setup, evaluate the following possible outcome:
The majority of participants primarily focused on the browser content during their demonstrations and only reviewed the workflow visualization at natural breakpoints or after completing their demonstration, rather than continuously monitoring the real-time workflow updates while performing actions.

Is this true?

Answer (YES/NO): YES